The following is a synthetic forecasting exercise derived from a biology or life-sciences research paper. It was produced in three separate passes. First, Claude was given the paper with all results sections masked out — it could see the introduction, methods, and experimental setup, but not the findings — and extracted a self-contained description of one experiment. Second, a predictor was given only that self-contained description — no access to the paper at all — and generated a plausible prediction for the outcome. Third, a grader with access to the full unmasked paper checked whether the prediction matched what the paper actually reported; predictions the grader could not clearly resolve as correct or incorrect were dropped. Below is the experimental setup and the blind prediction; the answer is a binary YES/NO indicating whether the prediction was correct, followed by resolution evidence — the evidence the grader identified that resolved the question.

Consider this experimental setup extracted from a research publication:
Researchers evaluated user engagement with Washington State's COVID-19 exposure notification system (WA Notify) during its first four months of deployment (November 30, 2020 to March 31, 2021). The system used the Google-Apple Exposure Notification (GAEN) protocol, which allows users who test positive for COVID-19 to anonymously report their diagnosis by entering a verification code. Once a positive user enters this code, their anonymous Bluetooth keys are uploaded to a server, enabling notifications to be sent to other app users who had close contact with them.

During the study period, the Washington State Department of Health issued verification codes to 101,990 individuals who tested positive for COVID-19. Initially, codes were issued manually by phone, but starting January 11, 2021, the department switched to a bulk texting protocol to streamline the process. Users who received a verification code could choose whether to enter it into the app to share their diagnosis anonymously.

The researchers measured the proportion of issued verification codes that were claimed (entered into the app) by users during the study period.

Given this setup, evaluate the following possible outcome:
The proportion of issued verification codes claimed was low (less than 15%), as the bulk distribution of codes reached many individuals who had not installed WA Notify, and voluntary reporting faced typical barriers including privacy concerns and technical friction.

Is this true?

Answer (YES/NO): YES